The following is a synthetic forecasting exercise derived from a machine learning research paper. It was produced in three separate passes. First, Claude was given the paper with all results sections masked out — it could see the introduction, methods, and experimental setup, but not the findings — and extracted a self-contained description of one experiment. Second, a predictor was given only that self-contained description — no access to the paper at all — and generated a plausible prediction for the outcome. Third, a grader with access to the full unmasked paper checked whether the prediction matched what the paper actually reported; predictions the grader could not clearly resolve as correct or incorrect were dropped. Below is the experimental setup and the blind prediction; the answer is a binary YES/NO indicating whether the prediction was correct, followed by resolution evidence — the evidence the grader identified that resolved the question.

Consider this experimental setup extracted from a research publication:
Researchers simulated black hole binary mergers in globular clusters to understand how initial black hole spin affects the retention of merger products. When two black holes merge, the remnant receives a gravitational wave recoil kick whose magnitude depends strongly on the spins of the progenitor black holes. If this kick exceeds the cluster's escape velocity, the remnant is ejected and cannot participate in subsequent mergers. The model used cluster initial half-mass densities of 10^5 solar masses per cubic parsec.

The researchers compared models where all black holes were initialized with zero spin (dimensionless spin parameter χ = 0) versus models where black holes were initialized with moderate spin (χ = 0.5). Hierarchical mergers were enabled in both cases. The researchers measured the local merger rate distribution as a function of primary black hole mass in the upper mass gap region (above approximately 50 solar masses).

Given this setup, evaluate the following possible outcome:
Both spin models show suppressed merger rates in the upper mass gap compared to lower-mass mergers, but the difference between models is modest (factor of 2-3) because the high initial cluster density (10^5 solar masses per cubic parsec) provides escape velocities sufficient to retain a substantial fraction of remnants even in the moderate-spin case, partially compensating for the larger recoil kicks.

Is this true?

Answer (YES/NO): NO